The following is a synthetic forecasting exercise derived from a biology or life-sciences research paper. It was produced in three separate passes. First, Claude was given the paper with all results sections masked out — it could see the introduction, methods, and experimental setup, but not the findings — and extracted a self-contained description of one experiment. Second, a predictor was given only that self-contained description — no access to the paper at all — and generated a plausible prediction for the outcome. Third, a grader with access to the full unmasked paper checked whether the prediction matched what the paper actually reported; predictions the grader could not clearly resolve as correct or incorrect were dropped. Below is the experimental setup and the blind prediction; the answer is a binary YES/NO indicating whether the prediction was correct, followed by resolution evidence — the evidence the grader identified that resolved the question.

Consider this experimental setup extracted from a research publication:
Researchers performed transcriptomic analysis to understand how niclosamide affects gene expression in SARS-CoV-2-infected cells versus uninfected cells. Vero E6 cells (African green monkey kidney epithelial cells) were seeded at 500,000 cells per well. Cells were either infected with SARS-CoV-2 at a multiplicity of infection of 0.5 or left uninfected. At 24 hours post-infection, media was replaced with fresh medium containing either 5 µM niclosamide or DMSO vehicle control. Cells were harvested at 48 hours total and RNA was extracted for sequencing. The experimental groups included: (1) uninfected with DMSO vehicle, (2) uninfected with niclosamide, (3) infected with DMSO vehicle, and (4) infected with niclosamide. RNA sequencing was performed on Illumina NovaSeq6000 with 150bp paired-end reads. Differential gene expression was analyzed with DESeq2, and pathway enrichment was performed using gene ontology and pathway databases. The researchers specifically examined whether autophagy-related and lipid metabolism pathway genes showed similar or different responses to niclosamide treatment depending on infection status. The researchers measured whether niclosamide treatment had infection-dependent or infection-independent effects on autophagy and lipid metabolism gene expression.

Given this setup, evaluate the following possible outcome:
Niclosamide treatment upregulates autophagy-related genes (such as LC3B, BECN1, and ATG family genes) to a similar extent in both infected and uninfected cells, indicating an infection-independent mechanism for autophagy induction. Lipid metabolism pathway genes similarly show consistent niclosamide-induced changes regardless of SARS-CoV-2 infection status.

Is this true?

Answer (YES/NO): NO